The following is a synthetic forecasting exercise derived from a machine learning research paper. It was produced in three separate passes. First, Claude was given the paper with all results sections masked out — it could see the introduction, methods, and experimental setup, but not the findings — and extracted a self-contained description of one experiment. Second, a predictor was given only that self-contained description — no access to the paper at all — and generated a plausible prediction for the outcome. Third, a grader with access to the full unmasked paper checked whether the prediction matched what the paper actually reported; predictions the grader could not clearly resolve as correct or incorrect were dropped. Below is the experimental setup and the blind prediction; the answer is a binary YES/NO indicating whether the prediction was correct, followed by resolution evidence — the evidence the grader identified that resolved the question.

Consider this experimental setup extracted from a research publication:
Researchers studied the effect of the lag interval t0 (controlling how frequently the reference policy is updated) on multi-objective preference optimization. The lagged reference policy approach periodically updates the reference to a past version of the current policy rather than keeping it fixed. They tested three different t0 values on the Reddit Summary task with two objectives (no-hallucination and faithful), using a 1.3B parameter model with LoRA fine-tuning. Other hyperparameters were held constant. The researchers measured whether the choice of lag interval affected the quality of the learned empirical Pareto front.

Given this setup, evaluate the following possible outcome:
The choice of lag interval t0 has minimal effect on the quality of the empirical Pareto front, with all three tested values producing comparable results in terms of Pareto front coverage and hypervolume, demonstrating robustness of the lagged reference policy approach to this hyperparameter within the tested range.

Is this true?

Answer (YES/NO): YES